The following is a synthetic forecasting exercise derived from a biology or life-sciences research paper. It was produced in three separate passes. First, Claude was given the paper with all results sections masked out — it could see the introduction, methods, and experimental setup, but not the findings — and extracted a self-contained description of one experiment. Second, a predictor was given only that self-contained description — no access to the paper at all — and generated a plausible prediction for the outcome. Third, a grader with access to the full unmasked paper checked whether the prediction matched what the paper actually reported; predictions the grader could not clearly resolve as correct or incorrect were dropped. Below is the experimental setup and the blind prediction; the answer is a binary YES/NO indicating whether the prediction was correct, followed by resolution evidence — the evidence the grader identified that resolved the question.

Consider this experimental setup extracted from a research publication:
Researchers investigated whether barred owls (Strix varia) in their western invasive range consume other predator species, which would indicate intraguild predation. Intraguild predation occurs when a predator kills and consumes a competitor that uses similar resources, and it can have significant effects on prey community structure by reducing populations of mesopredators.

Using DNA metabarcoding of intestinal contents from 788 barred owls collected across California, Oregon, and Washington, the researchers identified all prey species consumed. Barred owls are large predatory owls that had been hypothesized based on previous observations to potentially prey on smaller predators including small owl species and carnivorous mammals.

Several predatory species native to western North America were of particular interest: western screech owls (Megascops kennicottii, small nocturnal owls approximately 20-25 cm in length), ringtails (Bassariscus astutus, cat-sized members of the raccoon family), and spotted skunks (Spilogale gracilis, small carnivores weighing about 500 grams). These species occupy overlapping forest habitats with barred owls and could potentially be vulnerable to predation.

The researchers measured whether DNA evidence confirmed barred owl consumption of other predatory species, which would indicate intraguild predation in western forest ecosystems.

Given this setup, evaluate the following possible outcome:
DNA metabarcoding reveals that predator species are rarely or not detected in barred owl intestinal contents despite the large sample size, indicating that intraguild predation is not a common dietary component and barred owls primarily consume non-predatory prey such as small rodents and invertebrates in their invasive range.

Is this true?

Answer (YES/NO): NO